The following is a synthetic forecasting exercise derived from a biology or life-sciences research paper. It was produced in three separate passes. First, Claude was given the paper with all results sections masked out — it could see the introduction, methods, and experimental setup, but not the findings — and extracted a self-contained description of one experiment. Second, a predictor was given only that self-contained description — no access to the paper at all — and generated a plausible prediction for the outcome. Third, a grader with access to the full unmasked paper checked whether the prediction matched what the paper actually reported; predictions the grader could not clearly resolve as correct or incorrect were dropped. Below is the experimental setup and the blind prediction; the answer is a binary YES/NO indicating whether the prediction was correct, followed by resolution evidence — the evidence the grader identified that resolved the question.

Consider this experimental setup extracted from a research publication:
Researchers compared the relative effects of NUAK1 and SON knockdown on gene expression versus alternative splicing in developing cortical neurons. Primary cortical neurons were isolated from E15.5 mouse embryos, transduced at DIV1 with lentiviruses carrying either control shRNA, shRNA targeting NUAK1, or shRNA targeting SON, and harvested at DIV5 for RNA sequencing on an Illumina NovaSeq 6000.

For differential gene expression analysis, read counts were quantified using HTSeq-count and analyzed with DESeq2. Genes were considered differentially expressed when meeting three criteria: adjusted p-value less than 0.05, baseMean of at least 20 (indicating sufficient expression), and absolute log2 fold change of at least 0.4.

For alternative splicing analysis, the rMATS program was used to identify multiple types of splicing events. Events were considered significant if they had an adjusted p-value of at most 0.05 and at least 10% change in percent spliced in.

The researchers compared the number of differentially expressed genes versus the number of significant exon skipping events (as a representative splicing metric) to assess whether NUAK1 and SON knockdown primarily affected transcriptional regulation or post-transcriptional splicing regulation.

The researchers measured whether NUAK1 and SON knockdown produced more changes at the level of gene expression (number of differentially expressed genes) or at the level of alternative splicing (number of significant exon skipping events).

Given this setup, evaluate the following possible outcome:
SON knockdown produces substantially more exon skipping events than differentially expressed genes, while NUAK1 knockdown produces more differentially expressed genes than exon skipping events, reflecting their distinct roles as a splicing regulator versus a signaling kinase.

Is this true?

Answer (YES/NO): NO